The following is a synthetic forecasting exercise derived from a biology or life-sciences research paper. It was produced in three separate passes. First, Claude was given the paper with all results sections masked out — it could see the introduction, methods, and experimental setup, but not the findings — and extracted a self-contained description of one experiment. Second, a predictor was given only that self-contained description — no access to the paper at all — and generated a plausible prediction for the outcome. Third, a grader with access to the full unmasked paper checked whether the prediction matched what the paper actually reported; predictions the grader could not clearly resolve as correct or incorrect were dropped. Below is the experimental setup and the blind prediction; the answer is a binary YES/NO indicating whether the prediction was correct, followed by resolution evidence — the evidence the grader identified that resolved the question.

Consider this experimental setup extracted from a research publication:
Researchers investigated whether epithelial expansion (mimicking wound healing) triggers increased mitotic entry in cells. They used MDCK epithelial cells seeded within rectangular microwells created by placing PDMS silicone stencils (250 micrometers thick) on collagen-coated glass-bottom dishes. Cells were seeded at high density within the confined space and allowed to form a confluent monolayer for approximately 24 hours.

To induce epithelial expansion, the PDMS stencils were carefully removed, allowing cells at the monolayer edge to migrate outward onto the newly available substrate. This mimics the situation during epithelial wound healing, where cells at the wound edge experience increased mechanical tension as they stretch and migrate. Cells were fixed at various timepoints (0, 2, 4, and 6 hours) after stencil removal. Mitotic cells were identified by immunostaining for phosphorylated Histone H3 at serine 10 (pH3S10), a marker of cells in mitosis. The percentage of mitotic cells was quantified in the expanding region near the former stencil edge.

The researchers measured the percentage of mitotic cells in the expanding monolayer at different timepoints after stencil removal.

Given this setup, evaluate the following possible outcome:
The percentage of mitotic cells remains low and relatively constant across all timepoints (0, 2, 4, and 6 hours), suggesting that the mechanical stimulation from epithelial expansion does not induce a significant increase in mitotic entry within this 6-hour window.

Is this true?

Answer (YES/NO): NO